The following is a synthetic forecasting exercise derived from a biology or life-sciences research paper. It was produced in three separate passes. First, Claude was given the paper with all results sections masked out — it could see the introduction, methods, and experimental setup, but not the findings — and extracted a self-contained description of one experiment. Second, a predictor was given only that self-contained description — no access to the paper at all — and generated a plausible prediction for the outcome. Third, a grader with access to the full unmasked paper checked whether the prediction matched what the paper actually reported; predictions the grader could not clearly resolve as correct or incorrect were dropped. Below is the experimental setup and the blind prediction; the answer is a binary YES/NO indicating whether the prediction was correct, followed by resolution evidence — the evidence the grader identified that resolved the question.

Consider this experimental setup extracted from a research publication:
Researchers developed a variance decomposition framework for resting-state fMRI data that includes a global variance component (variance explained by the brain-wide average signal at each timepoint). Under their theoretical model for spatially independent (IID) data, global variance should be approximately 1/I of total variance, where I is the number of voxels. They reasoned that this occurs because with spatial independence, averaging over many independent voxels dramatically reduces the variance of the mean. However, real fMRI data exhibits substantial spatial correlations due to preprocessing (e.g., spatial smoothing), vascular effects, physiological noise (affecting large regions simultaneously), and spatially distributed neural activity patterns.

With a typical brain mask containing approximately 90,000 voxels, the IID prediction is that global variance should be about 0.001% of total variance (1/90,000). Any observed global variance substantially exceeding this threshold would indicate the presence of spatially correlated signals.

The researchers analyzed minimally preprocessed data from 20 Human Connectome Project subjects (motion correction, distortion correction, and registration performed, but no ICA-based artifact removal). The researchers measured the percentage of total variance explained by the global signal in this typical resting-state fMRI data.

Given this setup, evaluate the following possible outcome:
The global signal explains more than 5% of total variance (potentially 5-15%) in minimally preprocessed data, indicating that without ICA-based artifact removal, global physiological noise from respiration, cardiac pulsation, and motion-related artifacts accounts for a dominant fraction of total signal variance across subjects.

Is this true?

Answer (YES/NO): NO